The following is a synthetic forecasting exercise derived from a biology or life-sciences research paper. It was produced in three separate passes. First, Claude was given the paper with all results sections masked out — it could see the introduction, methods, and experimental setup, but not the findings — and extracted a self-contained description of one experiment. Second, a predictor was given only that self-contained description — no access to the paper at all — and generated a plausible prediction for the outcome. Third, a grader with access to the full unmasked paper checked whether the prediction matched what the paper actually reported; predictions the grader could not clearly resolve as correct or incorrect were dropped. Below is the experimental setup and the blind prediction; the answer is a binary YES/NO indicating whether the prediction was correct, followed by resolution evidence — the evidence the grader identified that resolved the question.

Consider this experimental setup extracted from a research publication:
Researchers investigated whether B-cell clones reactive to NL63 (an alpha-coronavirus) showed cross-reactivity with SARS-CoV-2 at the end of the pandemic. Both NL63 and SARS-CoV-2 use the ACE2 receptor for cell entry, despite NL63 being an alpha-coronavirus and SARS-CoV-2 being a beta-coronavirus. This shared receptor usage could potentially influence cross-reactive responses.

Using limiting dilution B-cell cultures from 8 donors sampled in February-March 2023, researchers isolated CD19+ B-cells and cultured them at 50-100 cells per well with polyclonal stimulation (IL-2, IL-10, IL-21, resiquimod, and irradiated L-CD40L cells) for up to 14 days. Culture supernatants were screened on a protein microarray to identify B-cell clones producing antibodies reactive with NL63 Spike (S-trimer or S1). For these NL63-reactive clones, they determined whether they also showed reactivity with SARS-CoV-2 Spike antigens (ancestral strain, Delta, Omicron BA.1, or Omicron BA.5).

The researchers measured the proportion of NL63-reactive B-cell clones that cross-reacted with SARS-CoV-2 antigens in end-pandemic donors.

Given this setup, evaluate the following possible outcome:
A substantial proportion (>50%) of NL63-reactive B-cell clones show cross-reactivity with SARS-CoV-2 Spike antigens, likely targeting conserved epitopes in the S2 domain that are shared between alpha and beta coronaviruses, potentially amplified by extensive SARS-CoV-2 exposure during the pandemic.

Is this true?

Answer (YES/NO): NO